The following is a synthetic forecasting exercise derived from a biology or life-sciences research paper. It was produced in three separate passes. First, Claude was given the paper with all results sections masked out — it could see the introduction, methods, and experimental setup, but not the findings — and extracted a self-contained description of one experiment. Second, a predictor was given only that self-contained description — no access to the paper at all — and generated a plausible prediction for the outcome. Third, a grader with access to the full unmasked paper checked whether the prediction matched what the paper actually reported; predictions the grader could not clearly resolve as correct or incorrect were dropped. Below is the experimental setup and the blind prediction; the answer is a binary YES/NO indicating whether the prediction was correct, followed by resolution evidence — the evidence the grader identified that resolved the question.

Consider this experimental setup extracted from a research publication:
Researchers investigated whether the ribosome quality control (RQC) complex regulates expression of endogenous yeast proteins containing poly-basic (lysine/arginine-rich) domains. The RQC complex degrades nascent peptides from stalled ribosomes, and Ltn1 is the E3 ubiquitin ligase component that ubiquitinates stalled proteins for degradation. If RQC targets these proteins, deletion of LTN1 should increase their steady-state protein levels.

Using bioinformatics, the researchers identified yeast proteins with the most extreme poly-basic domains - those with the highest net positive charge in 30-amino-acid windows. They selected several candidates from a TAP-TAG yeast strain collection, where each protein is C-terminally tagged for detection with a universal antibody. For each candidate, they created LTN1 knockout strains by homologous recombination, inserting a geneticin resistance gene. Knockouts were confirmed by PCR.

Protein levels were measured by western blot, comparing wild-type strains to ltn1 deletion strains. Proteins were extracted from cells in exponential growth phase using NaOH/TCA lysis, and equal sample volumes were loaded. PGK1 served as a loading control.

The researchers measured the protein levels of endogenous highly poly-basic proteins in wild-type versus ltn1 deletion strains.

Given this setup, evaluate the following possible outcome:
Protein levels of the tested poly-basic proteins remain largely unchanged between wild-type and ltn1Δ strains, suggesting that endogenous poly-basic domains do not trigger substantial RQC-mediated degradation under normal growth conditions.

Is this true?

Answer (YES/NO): YES